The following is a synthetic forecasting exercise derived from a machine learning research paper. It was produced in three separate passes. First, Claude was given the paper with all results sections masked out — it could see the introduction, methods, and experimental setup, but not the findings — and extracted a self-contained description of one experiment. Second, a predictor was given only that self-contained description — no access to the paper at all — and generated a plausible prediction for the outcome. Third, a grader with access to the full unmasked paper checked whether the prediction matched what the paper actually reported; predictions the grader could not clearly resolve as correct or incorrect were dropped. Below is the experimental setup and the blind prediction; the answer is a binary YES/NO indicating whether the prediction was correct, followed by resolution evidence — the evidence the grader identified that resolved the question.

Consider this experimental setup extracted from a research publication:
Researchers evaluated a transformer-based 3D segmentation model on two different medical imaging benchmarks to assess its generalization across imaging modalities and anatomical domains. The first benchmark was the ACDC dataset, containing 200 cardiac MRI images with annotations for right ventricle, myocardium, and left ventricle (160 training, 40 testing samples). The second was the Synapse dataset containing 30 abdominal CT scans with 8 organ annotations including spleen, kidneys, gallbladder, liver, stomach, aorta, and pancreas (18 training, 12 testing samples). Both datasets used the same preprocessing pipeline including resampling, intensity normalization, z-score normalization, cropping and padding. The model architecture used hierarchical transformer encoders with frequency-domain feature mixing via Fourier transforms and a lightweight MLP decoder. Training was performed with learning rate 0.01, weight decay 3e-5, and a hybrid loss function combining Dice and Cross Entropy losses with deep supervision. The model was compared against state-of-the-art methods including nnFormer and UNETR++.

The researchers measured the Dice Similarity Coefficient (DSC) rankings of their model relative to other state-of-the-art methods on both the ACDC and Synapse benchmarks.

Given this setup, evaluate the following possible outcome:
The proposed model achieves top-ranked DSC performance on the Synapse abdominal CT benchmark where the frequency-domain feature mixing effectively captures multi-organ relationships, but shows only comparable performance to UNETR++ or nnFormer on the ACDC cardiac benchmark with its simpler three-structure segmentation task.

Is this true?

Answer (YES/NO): NO